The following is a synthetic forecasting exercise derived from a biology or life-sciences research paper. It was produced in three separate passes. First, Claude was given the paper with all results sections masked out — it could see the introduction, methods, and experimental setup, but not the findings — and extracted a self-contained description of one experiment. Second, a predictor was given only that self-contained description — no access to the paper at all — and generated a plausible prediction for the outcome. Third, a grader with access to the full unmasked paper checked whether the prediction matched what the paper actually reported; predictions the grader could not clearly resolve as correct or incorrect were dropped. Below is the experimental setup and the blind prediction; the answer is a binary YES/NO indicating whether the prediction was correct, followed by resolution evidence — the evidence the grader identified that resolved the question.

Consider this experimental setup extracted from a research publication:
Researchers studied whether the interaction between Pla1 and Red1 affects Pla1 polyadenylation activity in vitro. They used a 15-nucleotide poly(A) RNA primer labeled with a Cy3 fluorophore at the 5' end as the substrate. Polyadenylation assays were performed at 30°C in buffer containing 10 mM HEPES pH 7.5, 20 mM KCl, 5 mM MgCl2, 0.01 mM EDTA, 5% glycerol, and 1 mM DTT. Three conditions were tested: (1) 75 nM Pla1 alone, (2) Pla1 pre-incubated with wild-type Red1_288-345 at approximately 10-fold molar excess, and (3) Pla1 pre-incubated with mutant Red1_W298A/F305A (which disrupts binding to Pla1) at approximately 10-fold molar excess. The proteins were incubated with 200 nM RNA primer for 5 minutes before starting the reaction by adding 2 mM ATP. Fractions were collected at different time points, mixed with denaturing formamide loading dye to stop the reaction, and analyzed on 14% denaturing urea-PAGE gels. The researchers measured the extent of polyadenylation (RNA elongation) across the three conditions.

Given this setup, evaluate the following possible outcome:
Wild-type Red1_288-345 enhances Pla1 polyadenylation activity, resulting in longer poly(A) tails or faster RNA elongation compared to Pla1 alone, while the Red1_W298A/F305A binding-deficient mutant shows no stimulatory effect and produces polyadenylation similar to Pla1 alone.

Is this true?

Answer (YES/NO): NO